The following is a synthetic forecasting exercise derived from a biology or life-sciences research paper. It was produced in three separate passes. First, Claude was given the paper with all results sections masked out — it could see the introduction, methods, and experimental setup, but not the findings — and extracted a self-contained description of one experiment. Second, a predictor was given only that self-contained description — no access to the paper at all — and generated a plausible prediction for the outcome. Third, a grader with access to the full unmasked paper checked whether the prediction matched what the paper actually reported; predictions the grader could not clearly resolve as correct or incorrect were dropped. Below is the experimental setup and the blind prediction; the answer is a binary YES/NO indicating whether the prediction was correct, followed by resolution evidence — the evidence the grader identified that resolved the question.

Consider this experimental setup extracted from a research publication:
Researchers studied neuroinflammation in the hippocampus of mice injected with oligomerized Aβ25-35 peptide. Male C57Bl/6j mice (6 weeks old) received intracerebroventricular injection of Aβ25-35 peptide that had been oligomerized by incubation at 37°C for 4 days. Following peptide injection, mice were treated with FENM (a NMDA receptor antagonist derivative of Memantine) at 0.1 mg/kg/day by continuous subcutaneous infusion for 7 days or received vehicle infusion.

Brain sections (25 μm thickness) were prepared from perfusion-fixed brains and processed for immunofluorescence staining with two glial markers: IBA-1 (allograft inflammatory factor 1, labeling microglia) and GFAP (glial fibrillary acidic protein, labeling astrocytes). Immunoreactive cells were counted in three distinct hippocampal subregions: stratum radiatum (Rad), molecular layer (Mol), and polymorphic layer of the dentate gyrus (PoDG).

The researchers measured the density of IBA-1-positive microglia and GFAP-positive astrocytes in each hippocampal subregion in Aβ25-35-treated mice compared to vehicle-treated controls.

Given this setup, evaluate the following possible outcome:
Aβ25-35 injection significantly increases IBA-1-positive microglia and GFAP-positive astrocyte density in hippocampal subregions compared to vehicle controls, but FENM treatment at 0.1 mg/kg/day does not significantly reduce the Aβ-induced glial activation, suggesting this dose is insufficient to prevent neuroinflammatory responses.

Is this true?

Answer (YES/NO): NO